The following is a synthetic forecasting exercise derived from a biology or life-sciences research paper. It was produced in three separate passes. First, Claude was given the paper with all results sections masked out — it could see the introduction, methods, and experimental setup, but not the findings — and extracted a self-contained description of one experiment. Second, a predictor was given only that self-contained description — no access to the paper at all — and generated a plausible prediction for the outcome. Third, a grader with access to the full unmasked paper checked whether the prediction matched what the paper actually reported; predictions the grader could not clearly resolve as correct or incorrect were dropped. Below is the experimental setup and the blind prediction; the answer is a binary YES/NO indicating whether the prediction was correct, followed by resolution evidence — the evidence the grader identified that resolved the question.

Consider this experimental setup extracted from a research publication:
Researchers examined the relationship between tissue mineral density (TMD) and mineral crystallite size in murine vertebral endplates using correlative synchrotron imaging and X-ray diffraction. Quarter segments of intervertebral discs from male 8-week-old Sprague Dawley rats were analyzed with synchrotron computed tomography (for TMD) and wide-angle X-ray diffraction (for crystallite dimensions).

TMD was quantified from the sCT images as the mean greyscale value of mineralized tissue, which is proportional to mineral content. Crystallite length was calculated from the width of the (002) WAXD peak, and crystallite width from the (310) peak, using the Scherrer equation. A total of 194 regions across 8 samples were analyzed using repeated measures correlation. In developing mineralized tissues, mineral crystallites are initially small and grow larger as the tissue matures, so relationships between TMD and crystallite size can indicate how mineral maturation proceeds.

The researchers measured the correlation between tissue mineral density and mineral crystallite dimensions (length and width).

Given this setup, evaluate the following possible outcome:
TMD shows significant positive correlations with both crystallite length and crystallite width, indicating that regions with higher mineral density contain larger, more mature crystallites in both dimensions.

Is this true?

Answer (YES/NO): YES